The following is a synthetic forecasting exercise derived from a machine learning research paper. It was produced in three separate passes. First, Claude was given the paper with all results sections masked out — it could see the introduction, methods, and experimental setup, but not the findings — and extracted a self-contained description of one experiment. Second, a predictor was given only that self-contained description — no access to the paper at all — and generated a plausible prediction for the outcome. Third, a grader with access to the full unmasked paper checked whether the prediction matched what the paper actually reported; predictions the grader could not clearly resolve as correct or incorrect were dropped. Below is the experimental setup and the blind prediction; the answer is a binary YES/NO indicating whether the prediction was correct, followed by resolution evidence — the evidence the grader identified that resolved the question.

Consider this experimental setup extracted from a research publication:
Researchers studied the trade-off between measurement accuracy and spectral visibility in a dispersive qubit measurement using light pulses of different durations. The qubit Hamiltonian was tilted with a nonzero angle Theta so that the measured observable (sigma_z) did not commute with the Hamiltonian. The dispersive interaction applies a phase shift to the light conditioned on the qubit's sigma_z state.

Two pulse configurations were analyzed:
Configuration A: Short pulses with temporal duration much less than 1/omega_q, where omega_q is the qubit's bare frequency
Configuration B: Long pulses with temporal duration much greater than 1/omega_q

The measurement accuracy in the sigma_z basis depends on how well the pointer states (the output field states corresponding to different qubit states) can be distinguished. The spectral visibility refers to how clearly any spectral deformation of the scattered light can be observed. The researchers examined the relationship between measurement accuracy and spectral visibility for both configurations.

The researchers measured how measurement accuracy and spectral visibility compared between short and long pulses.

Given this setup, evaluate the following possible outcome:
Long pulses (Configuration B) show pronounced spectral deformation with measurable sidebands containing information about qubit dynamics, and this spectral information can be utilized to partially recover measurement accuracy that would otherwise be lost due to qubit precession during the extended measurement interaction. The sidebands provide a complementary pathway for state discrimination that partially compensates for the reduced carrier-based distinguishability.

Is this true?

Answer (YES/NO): NO